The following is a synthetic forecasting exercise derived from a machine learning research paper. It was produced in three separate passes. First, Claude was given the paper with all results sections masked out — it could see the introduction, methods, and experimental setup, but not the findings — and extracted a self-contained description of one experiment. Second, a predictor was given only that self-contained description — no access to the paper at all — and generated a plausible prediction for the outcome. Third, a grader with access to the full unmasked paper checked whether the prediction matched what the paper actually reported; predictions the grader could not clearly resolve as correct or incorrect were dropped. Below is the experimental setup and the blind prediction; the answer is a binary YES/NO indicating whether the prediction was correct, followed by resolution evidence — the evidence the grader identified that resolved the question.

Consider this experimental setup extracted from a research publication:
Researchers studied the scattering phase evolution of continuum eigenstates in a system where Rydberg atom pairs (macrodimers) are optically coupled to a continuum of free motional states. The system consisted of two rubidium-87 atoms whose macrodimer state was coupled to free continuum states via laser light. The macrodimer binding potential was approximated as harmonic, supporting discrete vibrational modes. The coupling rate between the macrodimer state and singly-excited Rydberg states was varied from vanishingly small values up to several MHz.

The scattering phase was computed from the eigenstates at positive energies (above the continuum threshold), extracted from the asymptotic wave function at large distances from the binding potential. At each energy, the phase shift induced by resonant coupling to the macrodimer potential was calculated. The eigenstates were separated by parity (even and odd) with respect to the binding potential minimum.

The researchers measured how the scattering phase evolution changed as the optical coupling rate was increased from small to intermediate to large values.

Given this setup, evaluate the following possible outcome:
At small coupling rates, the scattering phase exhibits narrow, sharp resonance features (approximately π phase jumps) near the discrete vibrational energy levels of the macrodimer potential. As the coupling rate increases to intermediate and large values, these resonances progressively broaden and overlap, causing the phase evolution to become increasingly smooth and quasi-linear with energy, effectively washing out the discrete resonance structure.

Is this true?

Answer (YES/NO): NO